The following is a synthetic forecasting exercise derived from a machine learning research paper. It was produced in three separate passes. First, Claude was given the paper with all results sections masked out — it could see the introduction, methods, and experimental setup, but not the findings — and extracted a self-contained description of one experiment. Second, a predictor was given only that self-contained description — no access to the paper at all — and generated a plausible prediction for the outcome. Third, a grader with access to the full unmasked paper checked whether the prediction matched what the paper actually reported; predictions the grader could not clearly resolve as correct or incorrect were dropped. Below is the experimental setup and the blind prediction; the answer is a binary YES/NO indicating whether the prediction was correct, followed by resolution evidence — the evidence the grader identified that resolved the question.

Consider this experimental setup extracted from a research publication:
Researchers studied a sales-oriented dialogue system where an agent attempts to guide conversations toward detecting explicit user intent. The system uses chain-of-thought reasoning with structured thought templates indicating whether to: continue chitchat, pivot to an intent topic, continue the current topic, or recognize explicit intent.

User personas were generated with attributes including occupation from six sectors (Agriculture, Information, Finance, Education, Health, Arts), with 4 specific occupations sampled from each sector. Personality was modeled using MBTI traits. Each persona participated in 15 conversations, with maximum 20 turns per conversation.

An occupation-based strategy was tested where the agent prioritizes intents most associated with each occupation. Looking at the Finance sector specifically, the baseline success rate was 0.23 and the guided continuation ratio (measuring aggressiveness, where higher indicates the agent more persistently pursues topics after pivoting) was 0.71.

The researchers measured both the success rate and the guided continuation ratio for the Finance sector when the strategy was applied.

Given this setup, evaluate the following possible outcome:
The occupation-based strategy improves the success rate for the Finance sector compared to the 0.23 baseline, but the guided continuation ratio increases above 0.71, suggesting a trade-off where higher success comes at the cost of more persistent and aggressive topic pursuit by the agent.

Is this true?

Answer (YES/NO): NO